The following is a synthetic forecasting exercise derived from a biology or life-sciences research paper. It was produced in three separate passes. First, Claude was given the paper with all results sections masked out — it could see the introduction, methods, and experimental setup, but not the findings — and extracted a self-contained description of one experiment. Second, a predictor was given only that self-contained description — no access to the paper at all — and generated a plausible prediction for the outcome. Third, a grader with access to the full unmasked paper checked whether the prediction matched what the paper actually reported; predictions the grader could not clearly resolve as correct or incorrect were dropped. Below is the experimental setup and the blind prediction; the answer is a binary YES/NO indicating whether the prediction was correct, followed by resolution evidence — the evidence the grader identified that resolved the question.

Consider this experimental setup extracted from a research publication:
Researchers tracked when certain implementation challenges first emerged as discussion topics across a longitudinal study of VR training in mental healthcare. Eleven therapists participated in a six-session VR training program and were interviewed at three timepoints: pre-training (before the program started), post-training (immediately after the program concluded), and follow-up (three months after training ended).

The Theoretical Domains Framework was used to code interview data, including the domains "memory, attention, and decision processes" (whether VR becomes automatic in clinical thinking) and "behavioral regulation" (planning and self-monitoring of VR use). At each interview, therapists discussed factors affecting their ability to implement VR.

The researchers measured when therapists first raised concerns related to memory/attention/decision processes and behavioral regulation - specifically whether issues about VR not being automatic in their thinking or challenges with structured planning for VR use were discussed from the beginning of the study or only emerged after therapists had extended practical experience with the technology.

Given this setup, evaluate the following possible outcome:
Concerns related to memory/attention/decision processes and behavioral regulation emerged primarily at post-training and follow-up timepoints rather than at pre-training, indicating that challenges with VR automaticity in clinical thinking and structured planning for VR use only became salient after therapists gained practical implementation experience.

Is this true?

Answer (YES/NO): NO